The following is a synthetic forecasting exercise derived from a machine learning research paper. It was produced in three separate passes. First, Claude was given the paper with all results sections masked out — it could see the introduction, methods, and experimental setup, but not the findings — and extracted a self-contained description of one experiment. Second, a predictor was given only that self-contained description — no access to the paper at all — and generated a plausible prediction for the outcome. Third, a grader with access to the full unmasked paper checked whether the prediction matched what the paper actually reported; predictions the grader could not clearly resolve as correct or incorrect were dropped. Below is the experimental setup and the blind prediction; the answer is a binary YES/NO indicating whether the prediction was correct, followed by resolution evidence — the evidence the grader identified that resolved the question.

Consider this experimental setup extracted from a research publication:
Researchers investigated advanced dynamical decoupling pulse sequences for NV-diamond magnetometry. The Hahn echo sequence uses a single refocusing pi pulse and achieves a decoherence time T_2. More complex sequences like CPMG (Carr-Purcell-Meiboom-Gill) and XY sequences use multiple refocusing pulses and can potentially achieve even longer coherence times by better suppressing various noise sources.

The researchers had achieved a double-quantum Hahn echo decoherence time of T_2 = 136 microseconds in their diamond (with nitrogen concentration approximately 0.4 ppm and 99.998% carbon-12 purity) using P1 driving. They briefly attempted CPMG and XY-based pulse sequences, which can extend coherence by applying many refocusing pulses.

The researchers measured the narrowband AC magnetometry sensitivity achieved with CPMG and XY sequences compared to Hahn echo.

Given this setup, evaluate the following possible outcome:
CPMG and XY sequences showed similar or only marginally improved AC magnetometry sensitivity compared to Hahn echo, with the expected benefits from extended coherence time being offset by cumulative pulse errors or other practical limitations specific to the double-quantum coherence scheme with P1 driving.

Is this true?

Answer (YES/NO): NO